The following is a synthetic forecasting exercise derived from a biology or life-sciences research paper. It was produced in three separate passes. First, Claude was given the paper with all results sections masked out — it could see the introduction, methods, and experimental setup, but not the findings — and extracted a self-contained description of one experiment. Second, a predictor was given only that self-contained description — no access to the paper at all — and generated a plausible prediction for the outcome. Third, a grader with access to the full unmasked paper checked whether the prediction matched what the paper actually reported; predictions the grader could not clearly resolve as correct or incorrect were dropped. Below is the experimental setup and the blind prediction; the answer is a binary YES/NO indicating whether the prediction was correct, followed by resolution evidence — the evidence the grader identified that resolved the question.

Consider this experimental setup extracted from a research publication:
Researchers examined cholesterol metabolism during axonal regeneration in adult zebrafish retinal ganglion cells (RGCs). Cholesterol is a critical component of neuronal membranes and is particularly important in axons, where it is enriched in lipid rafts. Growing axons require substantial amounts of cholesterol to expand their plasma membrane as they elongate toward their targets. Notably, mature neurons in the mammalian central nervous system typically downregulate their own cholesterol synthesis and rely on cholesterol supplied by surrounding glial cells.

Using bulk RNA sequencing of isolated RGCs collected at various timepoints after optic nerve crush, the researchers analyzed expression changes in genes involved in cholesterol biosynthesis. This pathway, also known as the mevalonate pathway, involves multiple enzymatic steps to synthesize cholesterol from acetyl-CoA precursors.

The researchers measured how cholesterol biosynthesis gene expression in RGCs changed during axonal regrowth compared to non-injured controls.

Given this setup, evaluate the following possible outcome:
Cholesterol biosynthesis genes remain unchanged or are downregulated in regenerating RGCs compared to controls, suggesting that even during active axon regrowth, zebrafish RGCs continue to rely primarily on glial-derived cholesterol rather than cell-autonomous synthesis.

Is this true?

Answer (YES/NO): NO